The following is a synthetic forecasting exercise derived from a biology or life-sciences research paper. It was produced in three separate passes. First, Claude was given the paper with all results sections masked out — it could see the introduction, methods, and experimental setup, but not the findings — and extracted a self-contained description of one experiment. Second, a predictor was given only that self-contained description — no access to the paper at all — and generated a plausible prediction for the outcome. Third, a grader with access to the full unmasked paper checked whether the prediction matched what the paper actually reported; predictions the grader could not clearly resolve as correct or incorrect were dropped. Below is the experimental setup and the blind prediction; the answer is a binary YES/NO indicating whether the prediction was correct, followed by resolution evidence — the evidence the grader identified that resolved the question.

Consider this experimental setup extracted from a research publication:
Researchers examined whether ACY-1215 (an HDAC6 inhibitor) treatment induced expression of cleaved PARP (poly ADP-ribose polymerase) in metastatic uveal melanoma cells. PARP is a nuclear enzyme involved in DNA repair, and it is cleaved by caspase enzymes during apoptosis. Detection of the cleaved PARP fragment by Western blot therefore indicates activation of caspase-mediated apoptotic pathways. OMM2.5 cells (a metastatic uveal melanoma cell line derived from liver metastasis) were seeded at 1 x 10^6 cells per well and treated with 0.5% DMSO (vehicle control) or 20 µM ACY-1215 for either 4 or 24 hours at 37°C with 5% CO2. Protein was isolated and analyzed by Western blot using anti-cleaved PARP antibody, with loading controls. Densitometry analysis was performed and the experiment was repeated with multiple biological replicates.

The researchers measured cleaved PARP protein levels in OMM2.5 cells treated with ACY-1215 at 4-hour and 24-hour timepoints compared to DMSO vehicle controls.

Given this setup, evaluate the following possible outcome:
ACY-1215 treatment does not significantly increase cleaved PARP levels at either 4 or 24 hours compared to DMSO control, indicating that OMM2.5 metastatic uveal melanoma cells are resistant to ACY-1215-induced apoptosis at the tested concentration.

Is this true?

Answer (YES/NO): NO